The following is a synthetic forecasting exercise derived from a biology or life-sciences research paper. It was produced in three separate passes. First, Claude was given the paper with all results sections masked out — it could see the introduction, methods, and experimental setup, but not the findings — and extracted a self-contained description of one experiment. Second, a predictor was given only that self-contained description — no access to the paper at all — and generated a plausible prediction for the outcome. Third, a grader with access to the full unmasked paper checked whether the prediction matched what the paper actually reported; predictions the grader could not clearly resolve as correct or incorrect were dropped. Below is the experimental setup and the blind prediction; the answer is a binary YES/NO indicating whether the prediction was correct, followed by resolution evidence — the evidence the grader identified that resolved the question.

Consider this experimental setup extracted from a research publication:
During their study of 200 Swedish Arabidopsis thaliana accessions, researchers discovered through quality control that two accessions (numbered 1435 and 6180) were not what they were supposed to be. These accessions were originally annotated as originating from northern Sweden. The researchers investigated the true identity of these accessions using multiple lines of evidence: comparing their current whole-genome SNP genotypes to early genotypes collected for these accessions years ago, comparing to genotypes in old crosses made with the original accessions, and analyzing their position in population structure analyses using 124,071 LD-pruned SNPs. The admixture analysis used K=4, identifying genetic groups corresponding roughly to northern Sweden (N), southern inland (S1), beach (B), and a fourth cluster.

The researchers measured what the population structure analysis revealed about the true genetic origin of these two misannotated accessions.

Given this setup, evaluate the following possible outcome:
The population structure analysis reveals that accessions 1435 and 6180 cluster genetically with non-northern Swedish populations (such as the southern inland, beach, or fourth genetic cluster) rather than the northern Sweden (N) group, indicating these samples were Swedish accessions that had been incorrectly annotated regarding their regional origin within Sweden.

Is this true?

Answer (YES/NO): YES